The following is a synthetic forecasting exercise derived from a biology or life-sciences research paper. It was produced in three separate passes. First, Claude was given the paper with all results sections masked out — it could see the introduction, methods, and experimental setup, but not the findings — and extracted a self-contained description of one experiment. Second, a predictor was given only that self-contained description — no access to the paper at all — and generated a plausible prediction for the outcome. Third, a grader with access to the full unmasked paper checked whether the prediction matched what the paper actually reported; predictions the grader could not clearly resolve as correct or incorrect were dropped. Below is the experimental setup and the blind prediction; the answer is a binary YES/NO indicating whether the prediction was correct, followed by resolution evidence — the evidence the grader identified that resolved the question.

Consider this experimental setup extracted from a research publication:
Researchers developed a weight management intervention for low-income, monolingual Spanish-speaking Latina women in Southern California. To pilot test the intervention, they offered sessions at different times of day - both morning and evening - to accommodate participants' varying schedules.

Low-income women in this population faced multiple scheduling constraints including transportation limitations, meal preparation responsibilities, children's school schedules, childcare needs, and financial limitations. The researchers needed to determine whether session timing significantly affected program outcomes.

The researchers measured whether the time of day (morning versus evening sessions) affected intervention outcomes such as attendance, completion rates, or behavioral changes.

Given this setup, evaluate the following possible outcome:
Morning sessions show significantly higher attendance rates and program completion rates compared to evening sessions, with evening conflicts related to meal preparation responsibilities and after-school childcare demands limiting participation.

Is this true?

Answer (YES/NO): NO